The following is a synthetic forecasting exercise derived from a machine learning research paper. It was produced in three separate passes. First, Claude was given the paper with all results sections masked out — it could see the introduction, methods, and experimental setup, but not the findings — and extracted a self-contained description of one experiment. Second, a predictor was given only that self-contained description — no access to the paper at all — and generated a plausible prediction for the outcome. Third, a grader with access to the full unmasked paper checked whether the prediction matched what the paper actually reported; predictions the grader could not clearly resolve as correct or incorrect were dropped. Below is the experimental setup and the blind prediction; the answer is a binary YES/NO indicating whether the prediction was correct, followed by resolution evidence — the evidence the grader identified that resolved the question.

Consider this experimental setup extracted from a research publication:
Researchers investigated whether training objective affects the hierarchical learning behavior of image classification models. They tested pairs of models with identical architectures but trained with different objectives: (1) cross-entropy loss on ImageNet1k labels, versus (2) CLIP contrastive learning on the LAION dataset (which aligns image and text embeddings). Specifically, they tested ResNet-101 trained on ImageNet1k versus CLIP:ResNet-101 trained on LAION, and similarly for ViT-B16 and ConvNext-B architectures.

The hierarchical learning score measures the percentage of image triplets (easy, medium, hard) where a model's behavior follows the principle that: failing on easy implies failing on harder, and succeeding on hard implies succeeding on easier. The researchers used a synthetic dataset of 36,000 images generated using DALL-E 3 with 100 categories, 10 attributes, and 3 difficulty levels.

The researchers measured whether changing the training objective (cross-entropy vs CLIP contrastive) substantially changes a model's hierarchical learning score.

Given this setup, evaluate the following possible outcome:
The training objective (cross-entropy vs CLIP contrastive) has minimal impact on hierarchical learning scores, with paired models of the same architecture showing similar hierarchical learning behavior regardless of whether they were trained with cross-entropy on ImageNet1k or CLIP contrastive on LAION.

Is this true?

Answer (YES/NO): YES